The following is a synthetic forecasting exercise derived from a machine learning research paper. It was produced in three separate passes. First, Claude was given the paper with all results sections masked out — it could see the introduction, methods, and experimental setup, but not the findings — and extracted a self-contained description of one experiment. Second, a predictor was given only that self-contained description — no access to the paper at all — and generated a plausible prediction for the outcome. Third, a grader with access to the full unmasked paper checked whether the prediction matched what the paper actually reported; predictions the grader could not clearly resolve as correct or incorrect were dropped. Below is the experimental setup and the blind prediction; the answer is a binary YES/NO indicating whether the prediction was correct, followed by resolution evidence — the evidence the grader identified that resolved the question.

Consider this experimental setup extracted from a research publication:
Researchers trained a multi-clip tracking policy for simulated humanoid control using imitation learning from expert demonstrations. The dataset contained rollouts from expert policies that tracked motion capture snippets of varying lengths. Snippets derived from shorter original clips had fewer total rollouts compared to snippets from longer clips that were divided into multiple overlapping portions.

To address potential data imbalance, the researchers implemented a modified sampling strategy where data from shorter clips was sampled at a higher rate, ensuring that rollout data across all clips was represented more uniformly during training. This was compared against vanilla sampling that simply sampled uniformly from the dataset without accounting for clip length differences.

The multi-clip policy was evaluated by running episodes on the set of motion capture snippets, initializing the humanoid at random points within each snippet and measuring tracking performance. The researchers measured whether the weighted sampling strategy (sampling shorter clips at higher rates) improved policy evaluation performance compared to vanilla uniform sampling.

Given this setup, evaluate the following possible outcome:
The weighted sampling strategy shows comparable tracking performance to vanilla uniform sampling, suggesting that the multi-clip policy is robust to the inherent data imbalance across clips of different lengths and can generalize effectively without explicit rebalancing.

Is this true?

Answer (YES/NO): NO